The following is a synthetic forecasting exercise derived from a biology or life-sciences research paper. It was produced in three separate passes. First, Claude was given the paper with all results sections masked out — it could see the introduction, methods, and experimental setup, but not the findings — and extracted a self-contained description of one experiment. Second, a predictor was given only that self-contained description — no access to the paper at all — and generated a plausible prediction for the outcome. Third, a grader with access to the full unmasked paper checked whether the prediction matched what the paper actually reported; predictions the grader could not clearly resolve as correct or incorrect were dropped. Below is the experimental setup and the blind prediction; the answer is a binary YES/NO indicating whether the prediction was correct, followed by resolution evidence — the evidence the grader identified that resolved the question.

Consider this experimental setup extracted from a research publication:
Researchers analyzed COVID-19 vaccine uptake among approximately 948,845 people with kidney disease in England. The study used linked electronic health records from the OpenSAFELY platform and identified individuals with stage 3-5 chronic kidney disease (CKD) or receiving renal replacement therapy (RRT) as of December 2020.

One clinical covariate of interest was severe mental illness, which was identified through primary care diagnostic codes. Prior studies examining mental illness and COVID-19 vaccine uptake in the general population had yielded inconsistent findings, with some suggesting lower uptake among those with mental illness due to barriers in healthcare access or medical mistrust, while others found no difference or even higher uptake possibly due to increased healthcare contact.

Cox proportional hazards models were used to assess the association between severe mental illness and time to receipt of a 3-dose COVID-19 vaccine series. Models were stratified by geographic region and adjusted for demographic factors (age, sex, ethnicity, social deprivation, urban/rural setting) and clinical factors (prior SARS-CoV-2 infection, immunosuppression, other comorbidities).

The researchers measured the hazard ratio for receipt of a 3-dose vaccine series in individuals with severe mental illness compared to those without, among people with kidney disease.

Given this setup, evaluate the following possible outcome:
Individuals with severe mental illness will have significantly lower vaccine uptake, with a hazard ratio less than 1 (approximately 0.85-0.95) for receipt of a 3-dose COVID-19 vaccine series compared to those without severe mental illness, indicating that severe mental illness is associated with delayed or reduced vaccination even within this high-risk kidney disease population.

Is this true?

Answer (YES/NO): NO